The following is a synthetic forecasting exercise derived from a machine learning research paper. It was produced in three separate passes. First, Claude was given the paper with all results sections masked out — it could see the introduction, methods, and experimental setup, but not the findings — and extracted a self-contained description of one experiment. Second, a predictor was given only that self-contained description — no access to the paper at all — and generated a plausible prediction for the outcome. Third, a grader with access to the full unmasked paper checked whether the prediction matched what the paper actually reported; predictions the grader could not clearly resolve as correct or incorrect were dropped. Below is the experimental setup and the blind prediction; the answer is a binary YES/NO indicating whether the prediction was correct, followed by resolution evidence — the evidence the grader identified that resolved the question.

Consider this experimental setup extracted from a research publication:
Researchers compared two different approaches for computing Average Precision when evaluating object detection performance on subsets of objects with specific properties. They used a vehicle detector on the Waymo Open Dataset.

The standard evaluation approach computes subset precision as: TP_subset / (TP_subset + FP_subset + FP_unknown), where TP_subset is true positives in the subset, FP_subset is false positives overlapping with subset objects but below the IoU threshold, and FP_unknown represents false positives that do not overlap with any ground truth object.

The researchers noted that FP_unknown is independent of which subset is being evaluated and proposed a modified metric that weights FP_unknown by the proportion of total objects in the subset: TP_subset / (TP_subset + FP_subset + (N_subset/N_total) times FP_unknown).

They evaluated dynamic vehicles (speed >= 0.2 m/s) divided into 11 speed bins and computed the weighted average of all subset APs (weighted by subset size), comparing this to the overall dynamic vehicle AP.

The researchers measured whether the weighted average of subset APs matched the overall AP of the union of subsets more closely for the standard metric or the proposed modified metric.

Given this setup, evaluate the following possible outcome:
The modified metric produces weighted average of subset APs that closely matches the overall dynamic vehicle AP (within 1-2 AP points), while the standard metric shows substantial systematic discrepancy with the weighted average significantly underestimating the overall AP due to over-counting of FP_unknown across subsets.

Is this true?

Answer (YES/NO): YES